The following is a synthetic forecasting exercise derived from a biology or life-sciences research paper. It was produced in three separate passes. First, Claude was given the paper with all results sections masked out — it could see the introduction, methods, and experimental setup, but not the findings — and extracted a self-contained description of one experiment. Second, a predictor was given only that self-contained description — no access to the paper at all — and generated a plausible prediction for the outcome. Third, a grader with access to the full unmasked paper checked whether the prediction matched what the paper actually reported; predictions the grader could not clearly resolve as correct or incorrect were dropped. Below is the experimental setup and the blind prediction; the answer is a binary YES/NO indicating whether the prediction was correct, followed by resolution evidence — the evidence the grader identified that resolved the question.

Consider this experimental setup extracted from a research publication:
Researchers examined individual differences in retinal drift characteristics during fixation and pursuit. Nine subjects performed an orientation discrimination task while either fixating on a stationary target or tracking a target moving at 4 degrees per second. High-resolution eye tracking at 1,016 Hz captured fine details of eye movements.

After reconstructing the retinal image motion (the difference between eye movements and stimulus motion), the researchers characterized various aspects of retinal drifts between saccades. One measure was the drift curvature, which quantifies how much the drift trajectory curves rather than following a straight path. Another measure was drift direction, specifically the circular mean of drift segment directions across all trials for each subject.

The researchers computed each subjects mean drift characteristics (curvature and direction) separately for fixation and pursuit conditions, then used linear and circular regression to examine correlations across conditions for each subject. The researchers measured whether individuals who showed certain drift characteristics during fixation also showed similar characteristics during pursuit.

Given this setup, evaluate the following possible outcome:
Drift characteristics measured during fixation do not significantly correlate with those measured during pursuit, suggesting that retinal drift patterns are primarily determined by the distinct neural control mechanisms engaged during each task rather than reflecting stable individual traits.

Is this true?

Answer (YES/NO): NO